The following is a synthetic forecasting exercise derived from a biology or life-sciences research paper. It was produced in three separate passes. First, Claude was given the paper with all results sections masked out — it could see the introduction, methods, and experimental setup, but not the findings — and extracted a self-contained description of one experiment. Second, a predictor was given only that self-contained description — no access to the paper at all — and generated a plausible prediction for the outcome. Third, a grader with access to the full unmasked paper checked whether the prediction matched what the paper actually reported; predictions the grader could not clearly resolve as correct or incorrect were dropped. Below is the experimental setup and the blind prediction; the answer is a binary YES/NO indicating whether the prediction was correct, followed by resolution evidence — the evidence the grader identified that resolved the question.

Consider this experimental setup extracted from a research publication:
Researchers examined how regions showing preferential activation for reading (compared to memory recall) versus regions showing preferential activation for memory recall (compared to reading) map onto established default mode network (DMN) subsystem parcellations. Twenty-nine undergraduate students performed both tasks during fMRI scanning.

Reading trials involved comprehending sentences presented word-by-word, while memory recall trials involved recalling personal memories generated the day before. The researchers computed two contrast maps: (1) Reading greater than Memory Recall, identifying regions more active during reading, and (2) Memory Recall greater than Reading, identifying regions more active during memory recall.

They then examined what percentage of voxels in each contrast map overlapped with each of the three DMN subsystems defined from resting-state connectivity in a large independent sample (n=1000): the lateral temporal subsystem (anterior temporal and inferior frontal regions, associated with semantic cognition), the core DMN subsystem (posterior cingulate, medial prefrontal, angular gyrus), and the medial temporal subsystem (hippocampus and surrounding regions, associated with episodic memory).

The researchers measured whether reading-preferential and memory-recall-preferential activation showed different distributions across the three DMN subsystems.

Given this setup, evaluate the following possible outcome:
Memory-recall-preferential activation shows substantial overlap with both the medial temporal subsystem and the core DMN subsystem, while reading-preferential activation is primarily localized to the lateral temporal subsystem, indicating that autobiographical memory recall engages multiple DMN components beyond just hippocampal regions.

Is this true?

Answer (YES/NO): NO